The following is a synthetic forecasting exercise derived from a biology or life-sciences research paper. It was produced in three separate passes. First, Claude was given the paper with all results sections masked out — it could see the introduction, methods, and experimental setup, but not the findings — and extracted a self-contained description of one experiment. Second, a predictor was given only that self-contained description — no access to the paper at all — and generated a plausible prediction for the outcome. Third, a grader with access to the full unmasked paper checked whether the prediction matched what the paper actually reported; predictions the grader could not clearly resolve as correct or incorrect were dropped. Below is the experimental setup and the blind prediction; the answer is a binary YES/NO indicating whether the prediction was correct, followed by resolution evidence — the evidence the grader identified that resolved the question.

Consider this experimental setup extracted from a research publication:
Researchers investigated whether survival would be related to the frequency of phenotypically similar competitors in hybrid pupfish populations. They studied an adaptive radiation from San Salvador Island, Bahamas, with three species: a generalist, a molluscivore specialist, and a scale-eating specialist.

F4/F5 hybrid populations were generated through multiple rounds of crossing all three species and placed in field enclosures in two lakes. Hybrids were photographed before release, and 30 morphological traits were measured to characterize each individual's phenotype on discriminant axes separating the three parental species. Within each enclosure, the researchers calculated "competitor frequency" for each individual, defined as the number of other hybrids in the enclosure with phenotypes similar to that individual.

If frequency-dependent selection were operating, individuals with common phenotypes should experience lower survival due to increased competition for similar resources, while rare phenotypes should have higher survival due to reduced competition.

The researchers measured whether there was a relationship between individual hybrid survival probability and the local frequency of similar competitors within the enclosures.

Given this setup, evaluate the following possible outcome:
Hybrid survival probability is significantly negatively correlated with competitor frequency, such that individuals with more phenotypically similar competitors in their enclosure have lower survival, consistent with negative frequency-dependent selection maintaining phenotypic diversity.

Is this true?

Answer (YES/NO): NO